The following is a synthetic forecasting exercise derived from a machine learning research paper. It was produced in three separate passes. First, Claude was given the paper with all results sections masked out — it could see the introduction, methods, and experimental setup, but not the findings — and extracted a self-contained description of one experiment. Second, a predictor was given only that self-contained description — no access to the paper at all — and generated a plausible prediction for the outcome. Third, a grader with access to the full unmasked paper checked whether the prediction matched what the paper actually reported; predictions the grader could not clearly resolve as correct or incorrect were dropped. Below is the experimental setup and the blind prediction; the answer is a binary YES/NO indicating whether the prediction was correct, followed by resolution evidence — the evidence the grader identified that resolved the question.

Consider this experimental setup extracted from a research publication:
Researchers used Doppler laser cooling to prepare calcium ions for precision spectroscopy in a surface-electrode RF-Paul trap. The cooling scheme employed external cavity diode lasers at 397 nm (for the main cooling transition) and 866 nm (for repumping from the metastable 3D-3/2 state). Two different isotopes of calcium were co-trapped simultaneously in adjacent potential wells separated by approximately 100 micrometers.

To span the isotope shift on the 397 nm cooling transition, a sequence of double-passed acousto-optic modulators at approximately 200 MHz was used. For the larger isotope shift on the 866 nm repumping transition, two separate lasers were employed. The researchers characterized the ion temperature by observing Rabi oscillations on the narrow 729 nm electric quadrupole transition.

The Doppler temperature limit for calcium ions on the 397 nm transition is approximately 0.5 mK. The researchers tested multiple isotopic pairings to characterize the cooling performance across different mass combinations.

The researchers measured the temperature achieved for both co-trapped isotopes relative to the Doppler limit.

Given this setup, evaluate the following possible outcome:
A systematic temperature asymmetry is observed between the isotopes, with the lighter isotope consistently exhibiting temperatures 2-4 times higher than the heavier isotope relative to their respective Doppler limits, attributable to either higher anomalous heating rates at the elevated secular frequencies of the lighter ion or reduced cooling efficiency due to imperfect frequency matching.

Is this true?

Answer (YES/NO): NO